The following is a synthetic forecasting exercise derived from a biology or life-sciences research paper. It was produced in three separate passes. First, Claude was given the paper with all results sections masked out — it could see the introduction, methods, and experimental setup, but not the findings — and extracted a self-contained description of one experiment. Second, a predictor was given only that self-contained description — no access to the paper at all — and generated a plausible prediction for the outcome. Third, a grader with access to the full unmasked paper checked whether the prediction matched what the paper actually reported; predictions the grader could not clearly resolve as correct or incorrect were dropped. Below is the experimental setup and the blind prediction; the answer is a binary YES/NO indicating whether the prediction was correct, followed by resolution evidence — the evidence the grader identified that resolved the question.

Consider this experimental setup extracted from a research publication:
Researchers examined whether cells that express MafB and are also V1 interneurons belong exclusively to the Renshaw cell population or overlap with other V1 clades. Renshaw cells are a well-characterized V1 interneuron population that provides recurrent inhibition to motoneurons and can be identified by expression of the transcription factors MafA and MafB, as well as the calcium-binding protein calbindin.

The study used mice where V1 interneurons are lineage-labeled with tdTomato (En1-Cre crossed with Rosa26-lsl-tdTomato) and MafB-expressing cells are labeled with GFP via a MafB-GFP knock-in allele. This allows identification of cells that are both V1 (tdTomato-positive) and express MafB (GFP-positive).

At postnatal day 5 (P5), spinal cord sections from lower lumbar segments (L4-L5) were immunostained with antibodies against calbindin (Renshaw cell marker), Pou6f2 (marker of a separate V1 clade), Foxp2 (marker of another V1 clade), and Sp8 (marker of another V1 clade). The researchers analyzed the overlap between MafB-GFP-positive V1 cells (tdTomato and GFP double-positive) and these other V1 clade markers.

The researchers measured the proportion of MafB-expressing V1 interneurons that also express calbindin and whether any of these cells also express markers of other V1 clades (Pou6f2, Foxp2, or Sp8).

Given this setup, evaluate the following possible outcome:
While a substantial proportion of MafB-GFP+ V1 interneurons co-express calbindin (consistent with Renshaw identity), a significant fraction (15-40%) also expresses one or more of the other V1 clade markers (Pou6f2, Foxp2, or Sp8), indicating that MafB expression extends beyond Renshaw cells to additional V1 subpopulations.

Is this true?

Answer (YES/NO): YES